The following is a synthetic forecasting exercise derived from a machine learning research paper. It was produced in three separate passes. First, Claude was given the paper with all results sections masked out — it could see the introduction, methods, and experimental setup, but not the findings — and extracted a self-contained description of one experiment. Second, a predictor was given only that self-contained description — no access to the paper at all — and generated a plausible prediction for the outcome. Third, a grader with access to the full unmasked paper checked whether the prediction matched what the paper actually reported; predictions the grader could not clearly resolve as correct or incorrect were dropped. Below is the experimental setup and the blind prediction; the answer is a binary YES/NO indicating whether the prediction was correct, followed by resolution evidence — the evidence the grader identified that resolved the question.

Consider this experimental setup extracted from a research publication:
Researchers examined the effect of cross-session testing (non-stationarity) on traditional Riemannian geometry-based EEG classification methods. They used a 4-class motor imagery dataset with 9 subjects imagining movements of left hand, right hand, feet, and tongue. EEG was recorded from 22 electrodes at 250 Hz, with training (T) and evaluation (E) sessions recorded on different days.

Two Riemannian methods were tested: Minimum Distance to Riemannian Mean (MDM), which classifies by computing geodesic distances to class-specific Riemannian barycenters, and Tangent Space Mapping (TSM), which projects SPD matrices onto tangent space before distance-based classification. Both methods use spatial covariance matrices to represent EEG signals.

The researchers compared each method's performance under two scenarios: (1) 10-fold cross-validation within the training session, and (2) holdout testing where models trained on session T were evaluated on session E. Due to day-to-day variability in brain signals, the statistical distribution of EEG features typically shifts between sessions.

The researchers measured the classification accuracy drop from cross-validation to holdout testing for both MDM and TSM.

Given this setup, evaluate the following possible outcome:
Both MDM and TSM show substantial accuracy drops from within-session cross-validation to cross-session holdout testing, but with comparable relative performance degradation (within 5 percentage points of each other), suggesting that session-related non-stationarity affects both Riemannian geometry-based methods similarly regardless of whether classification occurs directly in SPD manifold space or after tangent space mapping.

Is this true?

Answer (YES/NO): NO